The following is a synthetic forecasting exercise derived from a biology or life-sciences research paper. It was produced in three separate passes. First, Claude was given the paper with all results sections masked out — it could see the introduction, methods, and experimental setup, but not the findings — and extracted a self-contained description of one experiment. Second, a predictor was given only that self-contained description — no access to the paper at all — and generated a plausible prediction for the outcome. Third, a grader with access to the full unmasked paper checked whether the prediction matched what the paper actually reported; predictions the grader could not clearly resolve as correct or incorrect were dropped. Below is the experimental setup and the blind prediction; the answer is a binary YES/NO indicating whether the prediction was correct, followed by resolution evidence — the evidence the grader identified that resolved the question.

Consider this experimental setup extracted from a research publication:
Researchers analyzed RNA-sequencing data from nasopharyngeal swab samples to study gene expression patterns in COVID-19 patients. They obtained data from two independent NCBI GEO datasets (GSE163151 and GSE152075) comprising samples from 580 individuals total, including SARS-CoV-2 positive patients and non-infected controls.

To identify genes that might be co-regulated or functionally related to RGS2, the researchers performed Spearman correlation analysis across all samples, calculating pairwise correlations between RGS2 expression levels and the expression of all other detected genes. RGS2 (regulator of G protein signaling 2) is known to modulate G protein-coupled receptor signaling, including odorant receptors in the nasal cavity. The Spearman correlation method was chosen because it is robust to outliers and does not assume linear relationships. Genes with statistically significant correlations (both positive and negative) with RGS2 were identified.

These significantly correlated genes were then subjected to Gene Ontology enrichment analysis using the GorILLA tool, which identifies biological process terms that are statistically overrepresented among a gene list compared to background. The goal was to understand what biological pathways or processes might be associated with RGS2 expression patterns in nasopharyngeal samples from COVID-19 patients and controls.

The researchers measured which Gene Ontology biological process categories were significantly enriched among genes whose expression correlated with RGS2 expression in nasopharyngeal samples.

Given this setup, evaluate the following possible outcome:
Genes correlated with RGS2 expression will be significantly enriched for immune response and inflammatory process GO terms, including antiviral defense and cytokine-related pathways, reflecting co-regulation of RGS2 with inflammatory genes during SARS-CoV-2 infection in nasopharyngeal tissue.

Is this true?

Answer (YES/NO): YES